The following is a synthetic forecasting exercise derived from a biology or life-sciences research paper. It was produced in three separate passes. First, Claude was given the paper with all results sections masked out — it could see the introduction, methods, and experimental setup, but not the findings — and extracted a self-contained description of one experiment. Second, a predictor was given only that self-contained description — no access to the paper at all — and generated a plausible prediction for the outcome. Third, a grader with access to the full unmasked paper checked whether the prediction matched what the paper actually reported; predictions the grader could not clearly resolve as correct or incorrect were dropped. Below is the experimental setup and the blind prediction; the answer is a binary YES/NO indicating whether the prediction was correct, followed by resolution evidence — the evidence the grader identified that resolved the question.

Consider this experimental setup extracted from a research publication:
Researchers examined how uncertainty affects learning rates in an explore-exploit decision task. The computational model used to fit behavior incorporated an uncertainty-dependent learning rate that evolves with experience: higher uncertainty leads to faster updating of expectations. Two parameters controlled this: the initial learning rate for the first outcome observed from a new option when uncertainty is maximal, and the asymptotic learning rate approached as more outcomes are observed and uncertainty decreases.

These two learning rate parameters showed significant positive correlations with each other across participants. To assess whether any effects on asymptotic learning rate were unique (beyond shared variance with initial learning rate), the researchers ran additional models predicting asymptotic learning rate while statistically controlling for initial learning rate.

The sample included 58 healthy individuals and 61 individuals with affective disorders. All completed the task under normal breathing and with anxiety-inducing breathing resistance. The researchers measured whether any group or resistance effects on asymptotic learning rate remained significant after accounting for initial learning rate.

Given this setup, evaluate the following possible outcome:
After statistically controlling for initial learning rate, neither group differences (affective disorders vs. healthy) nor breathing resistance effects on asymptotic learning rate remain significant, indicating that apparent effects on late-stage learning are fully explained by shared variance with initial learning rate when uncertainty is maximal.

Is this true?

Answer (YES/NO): NO